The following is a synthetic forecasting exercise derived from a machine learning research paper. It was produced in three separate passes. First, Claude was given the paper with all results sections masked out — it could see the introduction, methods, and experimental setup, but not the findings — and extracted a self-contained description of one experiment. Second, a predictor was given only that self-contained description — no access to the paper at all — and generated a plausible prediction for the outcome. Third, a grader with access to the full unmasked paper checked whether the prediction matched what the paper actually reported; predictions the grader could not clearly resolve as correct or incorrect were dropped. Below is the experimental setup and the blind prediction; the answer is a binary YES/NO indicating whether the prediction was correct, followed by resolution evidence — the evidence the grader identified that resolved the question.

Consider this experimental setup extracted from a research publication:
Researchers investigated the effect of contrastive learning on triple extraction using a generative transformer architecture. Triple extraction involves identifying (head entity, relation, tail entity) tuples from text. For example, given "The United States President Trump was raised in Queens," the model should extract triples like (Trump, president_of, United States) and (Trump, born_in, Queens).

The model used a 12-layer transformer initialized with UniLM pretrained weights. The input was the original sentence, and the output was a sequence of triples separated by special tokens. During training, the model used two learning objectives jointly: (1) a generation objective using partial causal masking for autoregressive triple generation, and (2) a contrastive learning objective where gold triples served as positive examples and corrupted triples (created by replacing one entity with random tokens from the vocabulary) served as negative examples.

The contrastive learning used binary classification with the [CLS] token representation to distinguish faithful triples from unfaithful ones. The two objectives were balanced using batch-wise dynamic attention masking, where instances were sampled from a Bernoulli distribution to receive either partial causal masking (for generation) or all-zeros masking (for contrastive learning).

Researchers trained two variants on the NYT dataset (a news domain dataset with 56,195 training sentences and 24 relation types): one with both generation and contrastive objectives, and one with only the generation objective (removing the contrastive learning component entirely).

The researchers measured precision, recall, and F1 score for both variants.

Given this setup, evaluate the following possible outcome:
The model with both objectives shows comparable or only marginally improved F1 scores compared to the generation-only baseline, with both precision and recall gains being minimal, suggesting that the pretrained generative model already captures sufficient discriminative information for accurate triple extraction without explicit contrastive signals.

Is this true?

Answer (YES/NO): NO